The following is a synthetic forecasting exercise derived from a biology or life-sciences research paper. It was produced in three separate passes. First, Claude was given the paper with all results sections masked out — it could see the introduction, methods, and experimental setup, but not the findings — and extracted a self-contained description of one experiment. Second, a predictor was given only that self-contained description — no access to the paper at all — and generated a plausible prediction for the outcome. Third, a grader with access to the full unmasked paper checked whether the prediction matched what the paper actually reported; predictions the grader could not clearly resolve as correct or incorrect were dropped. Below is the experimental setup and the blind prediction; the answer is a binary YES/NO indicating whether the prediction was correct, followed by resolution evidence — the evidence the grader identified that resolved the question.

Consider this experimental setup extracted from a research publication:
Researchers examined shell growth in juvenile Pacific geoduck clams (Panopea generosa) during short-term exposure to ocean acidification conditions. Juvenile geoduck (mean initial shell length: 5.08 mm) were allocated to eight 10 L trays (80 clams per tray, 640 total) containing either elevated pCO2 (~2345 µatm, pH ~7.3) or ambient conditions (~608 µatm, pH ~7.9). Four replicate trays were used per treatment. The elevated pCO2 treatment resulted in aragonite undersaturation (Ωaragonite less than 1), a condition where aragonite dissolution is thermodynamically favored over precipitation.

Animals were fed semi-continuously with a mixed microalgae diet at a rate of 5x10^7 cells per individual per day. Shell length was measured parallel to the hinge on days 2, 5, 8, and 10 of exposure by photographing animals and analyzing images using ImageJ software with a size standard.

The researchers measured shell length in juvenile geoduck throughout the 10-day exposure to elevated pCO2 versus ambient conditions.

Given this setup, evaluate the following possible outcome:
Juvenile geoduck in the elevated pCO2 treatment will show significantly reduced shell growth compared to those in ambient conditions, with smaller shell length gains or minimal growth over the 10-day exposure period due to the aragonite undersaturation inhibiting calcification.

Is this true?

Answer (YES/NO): NO